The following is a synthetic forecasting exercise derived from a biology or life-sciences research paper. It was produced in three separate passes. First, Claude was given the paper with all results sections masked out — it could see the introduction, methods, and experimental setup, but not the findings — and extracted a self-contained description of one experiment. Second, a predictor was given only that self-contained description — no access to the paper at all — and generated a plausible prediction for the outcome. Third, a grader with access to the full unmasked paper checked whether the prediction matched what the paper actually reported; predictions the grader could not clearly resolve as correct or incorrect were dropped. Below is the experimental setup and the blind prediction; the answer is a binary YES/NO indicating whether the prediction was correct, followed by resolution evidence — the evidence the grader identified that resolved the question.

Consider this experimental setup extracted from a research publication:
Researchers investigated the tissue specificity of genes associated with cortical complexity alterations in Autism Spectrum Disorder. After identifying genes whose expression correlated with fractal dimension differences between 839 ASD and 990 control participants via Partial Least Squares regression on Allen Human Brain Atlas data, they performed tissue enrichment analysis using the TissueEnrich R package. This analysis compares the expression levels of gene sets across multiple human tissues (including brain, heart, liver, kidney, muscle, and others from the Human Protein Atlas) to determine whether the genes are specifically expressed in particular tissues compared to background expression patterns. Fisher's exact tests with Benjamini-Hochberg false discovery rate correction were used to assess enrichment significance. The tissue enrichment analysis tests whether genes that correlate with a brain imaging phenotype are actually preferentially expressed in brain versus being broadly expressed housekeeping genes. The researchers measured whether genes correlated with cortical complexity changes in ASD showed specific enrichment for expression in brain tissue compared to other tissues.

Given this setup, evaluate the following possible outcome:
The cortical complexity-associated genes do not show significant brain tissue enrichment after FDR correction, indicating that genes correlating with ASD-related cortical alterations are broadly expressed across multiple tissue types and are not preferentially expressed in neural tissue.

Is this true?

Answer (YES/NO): NO